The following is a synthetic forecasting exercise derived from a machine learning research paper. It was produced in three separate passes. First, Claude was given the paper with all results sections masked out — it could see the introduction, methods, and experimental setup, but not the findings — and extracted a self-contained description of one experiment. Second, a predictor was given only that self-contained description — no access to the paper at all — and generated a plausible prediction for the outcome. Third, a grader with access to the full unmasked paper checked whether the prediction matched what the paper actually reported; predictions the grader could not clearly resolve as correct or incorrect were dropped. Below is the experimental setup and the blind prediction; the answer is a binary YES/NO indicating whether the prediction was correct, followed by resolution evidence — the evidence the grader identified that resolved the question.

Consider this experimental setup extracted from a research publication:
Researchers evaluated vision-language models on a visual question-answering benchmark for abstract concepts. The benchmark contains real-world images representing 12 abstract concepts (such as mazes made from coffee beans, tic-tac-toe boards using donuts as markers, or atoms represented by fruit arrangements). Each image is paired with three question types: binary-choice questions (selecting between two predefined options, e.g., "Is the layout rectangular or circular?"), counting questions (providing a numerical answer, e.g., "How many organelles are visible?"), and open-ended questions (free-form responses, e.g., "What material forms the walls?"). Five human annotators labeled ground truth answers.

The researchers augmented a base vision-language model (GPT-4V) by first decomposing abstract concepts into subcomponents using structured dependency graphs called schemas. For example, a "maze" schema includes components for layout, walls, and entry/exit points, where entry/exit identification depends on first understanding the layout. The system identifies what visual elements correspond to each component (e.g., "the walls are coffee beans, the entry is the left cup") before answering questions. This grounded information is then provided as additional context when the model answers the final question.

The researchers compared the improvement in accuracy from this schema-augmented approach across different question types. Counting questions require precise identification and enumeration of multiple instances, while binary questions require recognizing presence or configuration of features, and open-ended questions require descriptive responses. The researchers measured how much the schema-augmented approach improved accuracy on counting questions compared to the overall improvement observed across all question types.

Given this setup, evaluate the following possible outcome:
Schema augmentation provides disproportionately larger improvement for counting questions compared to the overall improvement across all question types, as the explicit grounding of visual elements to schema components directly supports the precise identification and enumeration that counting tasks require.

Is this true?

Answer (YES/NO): YES